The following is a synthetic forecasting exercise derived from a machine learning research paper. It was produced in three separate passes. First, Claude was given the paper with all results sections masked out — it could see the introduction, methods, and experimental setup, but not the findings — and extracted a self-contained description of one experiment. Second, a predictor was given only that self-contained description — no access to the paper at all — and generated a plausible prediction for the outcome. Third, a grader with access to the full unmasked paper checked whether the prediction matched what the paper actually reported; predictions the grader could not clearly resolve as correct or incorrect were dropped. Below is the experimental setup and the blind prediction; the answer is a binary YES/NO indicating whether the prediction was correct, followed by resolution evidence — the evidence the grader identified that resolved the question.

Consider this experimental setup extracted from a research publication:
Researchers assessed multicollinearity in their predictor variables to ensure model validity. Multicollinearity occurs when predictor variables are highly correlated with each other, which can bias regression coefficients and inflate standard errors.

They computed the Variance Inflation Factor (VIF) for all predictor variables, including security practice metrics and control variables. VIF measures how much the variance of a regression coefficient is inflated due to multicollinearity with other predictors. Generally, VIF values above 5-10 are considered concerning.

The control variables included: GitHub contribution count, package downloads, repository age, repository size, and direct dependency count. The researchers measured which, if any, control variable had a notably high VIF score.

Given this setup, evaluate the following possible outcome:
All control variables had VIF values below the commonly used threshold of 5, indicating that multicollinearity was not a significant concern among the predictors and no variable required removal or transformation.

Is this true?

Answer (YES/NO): NO